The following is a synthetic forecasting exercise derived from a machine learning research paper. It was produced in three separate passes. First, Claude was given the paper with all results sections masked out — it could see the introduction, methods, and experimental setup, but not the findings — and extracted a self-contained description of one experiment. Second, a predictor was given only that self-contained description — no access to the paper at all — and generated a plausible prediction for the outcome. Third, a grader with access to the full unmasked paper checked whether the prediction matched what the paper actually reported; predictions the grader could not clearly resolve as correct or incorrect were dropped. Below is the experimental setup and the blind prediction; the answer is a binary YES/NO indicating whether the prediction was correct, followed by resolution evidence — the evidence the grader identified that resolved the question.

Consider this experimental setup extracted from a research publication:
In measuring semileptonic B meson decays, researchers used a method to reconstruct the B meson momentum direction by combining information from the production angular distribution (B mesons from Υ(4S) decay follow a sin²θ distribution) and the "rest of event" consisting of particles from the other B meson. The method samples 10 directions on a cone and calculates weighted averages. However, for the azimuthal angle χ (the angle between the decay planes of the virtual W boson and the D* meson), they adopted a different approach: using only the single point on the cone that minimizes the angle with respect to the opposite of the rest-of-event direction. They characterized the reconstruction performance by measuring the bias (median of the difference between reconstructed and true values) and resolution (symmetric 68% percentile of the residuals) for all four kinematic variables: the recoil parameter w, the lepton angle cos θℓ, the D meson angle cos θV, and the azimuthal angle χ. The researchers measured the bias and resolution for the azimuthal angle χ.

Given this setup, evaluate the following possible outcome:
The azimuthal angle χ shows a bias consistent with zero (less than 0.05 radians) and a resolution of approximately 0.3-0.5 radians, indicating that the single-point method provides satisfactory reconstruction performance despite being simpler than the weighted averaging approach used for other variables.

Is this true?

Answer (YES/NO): NO